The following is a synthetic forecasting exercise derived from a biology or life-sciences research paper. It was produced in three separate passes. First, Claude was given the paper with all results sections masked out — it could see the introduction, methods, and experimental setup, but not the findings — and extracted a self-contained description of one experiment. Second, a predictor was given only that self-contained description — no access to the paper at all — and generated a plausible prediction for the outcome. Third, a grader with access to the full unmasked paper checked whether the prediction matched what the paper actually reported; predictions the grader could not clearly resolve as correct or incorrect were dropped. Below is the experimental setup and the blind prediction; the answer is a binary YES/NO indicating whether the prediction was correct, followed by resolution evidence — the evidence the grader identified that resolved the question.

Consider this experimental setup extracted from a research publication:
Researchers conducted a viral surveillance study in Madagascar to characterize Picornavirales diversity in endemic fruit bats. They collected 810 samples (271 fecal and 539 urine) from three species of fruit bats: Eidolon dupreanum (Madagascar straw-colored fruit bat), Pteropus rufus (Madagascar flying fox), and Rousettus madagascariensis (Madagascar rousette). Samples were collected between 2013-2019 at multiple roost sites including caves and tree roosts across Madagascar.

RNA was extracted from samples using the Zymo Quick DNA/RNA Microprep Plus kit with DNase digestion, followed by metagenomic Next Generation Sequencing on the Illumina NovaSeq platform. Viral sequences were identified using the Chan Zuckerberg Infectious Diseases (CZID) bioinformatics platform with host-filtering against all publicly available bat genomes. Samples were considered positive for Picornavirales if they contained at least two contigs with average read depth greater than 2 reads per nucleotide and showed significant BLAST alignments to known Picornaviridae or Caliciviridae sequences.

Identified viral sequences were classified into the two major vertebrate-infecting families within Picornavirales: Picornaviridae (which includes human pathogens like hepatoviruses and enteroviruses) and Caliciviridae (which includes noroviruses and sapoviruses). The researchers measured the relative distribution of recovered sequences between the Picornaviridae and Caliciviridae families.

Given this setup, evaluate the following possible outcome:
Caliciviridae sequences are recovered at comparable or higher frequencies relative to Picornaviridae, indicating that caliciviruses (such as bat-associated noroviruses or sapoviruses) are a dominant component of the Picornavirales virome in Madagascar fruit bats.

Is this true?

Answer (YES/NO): NO